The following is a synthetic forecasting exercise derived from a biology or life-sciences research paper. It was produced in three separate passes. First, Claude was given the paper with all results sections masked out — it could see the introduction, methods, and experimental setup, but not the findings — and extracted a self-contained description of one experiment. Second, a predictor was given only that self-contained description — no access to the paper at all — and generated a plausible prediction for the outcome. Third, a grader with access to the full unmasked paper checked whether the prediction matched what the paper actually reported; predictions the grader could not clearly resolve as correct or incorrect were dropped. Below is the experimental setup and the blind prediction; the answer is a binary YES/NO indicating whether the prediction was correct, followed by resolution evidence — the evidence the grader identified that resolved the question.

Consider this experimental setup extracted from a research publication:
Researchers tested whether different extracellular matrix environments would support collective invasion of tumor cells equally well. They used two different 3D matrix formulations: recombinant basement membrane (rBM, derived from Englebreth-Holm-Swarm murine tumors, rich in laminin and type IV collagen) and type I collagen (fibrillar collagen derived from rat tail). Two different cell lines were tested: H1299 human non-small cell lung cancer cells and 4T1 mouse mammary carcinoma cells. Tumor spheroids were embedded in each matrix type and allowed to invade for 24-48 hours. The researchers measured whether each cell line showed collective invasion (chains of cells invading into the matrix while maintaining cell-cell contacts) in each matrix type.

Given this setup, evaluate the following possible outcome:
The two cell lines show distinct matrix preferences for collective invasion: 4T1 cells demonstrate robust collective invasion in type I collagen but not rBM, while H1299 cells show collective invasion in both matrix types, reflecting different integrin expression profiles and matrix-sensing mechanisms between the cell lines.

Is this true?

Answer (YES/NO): NO